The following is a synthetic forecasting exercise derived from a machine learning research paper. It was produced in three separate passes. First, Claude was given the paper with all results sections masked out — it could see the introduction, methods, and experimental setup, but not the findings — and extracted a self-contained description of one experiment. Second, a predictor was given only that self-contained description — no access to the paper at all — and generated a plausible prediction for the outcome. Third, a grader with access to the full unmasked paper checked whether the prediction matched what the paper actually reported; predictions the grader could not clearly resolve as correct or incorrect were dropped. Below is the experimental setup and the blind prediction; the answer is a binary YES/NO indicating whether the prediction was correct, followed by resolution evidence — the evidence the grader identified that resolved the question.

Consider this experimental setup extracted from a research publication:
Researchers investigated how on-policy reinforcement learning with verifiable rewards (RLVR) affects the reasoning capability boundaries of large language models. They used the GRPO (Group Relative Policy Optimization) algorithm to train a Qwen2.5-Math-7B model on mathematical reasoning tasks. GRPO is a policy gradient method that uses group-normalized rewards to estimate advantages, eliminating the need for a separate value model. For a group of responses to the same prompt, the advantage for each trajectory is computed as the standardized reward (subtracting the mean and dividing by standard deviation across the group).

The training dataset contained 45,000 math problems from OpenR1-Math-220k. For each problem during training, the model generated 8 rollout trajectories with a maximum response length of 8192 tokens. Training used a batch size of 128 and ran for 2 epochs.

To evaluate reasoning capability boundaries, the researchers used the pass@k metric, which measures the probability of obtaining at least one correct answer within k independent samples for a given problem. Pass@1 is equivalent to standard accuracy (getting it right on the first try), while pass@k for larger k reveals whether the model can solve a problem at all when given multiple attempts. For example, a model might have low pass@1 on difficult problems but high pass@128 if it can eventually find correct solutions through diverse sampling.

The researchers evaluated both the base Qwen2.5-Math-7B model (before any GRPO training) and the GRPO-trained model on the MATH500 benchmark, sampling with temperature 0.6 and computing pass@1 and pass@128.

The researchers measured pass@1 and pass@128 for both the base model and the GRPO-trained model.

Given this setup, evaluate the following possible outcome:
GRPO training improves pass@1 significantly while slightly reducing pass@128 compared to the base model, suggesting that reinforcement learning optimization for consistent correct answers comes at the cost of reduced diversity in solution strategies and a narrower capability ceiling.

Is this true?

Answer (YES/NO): NO